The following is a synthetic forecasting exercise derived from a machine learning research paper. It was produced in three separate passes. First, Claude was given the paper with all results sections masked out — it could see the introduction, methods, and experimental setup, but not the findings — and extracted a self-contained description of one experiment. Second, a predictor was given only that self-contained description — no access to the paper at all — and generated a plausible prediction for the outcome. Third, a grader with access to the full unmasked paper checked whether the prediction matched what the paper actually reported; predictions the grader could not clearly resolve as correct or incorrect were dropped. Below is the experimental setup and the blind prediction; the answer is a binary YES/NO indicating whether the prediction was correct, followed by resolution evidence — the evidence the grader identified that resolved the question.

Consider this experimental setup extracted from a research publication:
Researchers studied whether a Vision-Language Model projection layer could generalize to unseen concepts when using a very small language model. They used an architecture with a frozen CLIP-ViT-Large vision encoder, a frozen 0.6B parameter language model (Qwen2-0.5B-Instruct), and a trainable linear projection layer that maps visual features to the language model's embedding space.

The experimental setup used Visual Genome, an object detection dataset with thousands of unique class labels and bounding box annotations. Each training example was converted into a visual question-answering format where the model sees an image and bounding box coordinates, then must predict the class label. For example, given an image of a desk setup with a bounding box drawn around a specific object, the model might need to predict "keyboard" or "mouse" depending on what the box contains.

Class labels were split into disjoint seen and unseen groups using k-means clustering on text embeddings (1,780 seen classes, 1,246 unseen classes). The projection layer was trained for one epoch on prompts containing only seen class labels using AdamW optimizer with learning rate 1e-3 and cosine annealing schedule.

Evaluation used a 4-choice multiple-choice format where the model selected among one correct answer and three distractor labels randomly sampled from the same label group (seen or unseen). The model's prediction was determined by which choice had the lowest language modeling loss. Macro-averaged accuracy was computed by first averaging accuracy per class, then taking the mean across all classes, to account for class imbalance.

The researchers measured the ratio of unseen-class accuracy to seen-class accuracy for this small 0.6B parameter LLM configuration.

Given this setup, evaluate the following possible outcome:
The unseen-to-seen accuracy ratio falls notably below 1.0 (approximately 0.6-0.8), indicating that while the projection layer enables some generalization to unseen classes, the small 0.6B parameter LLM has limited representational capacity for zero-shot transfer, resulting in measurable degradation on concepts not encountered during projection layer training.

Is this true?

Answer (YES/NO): YES